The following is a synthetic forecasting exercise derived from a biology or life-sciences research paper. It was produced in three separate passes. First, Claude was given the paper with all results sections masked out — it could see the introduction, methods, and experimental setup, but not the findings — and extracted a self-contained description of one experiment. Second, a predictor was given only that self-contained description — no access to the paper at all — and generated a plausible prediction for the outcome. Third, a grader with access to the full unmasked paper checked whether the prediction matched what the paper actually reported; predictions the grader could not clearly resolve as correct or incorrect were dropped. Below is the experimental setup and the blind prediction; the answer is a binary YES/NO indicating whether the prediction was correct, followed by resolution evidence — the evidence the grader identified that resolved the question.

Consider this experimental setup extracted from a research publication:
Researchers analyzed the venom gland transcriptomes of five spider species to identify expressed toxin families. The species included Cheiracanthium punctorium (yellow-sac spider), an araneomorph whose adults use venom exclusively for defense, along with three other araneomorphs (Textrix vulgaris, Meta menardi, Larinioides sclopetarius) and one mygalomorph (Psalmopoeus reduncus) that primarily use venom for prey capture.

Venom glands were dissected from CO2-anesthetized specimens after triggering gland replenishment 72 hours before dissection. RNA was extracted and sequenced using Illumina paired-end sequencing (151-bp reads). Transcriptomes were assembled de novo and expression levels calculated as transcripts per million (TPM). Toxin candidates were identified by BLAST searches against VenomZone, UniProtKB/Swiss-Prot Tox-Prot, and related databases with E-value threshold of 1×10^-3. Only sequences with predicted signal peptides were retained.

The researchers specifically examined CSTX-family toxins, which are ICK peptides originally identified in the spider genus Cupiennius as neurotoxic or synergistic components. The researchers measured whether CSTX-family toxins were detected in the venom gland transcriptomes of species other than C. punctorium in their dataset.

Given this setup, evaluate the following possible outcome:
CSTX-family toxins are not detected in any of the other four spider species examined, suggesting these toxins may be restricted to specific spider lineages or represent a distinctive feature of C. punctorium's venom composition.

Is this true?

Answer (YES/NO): NO